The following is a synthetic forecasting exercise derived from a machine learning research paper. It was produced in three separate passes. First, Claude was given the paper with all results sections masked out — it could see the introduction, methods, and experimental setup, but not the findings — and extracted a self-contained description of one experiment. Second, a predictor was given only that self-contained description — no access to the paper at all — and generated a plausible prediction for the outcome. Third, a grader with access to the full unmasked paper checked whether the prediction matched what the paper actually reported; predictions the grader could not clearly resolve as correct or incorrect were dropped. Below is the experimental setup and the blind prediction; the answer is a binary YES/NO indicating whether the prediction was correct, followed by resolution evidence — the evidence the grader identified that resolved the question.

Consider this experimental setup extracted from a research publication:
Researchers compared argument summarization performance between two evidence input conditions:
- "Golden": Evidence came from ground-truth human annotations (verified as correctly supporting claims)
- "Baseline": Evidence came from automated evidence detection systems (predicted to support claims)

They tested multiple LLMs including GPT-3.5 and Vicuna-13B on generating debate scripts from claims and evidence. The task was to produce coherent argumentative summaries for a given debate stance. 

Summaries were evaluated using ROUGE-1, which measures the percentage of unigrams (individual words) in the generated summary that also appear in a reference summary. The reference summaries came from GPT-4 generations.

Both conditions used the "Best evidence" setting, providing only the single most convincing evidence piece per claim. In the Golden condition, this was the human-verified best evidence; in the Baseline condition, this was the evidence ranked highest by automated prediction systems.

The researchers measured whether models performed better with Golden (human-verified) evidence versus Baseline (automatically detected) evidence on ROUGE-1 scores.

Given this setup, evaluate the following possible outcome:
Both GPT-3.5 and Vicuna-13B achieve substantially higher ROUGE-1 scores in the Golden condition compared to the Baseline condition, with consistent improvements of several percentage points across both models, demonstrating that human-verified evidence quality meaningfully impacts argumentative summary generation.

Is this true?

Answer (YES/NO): NO